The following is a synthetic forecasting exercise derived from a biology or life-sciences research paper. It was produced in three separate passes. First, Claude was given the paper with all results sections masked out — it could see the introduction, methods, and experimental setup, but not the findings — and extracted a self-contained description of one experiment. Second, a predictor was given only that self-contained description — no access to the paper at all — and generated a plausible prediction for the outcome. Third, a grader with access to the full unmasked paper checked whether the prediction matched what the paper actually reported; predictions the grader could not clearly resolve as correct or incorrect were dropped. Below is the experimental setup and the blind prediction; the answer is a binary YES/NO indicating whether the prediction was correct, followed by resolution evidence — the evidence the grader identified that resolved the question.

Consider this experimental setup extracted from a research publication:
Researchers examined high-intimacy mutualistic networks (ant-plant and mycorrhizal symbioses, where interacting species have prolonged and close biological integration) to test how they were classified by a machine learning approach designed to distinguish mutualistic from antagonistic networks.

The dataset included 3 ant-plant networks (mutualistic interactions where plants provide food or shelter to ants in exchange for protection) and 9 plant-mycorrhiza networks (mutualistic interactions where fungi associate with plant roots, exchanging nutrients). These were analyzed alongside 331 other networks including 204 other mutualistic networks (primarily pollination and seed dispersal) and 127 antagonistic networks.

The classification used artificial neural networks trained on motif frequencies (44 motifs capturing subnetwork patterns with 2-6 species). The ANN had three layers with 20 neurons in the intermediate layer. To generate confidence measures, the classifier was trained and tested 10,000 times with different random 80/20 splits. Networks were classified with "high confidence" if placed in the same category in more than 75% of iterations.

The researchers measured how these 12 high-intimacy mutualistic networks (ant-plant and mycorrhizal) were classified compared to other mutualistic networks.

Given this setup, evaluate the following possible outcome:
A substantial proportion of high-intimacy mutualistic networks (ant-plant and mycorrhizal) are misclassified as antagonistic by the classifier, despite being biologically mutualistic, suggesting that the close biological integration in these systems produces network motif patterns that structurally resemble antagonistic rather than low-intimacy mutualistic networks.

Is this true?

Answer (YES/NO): YES